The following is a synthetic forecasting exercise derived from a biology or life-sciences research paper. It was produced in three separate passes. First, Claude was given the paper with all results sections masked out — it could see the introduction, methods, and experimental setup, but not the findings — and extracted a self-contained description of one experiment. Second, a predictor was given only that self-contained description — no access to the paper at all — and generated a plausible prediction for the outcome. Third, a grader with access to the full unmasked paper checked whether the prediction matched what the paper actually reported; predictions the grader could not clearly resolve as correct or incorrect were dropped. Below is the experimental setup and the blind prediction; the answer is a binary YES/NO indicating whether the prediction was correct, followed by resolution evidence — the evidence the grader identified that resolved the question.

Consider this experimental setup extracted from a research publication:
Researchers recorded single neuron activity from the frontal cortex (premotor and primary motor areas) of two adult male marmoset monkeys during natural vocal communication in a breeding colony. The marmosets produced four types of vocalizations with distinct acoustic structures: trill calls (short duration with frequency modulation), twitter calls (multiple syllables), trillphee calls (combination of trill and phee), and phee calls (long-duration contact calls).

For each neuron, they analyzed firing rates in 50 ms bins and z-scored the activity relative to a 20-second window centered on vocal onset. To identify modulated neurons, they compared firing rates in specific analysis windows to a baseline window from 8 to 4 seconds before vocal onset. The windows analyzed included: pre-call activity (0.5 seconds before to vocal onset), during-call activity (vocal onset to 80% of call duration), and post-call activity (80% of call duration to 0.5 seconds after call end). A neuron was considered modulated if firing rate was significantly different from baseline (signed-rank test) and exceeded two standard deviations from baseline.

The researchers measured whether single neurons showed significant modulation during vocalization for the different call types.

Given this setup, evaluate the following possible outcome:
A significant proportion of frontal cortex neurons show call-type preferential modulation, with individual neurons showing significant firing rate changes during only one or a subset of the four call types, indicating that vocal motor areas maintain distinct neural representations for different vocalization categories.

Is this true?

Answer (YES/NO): YES